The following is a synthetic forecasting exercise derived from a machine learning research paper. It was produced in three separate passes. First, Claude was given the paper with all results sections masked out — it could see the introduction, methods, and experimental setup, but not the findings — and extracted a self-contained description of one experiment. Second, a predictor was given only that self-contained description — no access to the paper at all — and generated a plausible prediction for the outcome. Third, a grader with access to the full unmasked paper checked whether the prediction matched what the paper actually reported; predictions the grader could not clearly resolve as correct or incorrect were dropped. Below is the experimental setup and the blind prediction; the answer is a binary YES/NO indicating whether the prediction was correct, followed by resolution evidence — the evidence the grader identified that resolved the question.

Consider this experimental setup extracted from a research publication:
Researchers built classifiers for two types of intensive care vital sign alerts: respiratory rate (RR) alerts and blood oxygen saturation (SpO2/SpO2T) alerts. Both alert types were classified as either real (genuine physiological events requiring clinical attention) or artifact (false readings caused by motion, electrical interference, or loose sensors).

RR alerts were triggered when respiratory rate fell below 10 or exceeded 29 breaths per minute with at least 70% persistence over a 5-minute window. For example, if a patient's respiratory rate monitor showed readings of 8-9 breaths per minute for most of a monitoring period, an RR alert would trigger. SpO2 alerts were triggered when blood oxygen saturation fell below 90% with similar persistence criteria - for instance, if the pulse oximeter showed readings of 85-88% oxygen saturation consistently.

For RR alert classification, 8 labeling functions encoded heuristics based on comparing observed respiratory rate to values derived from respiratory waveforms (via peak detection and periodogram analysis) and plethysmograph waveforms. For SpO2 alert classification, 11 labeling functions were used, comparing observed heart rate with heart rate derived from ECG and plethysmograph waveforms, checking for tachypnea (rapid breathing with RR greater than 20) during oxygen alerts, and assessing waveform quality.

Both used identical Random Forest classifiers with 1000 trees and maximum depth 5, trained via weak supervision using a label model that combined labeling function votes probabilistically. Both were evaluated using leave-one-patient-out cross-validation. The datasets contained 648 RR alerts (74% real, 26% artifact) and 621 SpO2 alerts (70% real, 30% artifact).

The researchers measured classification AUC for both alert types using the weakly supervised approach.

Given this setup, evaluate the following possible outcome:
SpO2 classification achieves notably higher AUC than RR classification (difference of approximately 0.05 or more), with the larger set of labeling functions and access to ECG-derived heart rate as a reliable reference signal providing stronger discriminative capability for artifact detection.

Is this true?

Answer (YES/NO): NO